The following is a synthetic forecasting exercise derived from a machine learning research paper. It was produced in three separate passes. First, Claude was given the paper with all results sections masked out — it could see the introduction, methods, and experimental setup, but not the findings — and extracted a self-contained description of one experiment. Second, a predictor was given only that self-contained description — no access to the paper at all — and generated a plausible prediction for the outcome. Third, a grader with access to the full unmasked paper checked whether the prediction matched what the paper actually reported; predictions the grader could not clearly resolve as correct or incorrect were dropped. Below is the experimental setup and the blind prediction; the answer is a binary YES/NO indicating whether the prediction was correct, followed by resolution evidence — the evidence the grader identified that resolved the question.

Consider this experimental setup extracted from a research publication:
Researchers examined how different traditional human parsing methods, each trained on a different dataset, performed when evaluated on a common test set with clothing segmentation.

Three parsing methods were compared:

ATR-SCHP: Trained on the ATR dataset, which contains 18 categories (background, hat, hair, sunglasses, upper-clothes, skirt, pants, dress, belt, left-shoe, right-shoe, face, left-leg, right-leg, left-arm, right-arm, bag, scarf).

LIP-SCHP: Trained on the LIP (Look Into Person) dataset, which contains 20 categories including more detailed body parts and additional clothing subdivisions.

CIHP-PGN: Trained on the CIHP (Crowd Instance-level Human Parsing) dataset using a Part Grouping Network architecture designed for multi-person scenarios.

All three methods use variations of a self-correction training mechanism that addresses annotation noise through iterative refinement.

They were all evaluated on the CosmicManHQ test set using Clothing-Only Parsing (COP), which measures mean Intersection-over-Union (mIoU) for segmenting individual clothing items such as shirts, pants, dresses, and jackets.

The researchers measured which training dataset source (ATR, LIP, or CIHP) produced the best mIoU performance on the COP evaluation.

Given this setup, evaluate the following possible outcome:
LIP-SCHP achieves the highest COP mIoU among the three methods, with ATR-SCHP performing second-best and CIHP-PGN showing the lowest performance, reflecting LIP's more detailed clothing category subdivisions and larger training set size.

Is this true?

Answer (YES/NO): NO